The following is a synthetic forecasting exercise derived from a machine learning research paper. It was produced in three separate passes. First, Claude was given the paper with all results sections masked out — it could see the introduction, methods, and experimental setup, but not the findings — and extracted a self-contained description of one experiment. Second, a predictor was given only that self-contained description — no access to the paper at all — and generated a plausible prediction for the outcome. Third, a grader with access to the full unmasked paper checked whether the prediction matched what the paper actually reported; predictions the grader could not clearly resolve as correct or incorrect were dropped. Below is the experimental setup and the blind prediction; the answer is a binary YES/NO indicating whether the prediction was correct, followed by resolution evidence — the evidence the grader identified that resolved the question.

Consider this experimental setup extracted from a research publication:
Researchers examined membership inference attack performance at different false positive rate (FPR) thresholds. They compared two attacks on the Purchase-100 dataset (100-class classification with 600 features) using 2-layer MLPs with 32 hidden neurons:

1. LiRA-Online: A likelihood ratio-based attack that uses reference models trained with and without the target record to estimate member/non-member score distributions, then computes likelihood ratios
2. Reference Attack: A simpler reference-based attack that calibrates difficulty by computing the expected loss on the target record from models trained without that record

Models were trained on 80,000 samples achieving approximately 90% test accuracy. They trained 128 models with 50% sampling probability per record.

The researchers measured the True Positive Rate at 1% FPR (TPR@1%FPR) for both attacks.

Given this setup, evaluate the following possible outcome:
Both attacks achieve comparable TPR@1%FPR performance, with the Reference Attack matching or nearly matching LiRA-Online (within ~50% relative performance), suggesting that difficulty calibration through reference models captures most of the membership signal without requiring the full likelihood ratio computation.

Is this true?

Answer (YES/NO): YES